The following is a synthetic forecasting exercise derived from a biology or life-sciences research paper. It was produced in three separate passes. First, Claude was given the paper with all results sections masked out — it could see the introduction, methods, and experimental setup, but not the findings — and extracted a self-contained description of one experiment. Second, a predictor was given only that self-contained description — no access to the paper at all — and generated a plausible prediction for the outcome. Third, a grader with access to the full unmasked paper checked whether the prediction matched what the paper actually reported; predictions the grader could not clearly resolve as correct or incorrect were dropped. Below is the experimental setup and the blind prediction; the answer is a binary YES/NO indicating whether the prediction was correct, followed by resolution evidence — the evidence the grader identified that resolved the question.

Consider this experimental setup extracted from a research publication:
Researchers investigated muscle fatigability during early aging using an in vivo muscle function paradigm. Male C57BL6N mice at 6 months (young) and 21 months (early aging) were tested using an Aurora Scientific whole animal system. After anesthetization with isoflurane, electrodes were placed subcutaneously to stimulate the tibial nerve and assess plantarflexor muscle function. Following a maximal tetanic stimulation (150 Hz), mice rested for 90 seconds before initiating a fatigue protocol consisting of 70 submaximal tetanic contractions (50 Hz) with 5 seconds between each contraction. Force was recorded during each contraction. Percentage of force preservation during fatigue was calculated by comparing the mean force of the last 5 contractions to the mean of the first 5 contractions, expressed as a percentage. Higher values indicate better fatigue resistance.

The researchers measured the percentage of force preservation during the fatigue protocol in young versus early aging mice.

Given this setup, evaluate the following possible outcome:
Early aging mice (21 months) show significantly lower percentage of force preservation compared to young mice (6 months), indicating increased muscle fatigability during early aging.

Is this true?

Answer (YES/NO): YES